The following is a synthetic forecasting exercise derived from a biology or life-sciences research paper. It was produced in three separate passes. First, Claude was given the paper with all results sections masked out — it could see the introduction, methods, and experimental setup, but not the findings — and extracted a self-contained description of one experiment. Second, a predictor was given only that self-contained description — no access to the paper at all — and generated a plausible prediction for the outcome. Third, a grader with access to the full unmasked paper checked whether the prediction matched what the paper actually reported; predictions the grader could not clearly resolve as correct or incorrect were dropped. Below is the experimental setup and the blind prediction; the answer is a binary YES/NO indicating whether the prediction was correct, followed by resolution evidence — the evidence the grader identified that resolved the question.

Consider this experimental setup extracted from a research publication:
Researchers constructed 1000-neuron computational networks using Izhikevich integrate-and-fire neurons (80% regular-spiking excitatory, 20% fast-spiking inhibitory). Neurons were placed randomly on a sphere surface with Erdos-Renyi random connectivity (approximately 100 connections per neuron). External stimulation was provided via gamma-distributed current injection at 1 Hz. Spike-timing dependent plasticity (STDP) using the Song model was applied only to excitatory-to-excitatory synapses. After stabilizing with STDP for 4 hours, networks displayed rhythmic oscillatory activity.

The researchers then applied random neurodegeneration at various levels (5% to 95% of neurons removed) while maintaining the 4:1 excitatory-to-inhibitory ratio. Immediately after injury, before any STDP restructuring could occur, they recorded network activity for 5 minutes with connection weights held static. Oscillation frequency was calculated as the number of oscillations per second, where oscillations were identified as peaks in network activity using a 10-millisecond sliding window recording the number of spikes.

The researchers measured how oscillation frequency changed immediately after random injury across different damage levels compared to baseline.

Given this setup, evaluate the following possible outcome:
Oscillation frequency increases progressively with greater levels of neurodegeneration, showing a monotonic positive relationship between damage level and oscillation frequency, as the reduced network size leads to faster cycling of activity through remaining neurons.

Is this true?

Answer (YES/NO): NO